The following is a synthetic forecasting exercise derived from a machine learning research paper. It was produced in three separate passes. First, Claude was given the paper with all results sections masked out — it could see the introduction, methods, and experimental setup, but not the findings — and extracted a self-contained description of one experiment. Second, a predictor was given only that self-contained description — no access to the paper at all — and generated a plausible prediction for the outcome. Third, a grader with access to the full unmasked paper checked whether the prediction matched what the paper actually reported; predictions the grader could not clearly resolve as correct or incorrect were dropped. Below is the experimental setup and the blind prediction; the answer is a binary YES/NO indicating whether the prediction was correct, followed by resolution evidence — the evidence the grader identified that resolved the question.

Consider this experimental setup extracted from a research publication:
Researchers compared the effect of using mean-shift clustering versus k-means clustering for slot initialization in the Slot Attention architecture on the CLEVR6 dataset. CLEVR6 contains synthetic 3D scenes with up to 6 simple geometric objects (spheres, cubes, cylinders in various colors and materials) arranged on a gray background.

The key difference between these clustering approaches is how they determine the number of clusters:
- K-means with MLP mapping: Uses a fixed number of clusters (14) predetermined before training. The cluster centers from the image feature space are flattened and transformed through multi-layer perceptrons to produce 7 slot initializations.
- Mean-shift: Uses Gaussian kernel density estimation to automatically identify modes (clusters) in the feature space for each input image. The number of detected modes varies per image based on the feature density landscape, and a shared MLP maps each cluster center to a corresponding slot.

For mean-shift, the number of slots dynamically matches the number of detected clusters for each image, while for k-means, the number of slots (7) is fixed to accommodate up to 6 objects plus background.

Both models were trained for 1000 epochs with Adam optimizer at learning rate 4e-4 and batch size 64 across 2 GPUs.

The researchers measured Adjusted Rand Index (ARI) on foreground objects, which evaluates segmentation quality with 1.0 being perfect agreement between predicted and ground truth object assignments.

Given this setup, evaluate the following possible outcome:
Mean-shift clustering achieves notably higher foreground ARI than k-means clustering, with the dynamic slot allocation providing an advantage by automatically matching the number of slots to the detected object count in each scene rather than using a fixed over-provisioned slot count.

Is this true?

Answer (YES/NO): NO